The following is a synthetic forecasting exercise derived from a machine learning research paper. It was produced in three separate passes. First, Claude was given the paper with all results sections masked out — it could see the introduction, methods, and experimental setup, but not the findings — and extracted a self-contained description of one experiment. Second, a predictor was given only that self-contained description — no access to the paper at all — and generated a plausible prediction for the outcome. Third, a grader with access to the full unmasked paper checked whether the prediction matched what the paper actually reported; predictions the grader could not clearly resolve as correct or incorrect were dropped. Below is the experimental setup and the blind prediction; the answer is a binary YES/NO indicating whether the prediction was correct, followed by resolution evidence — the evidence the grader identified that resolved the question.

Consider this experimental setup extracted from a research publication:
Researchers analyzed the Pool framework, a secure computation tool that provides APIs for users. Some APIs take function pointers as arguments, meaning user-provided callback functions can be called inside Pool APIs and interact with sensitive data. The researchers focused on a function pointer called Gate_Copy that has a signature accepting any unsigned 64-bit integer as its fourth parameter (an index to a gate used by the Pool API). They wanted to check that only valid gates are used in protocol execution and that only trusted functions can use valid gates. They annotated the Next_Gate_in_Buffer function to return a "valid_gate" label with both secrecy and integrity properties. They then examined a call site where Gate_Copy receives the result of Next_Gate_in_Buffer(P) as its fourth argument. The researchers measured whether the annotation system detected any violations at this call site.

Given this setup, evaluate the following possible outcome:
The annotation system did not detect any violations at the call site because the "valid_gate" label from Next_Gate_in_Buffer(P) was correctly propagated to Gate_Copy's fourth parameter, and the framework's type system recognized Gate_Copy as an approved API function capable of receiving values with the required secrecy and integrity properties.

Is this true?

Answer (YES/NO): NO